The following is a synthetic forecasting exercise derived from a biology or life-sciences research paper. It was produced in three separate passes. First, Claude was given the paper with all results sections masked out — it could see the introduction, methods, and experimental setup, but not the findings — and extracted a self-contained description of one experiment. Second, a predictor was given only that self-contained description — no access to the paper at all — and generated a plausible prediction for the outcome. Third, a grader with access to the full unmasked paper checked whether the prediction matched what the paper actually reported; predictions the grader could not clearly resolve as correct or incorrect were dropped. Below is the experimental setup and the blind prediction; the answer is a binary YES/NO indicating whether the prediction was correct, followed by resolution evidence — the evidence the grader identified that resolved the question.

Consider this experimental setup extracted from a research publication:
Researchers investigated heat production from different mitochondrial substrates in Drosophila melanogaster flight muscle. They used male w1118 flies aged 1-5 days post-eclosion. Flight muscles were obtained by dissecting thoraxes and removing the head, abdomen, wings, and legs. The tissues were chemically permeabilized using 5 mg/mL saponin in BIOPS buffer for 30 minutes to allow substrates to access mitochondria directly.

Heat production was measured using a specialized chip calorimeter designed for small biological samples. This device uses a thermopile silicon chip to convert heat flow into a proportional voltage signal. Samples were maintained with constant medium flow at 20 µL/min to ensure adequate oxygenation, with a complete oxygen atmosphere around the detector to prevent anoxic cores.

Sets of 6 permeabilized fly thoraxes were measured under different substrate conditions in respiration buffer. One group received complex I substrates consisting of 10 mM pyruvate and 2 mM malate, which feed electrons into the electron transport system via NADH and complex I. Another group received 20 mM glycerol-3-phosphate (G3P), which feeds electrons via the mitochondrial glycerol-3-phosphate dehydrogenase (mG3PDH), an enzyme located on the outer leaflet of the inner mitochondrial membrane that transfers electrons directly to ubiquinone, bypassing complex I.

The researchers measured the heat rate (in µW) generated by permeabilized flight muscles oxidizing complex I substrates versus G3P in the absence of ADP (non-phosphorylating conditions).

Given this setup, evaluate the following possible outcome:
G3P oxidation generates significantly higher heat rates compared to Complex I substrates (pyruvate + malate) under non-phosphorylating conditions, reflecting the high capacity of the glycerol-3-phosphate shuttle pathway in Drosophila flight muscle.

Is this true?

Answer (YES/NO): YES